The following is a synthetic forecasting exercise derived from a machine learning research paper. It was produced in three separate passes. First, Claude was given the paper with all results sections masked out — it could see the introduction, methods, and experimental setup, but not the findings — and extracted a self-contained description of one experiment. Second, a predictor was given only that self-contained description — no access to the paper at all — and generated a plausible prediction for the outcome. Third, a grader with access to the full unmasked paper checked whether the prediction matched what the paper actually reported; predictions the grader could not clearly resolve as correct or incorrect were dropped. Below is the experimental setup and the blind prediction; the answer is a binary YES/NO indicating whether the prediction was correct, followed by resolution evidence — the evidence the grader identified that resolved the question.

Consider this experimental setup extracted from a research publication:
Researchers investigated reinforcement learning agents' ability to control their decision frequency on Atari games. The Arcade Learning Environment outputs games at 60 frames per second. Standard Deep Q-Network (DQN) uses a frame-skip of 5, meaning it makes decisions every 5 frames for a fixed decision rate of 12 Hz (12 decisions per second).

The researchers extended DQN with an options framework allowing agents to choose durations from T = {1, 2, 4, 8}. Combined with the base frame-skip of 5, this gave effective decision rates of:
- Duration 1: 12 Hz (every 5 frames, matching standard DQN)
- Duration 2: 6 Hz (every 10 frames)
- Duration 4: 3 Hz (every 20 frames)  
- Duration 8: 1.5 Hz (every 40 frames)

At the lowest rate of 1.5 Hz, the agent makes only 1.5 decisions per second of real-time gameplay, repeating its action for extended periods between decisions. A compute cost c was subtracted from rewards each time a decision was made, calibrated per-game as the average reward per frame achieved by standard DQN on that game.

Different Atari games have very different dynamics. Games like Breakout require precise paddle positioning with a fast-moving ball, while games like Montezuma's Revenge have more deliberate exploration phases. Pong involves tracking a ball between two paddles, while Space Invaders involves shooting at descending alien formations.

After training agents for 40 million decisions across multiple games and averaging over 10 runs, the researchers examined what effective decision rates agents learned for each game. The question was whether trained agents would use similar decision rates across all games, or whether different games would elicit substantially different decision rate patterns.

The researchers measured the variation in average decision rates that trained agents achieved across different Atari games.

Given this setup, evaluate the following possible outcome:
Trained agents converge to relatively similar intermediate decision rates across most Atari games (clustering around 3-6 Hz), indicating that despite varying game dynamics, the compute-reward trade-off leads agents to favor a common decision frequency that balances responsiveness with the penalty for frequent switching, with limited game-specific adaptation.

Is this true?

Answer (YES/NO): NO